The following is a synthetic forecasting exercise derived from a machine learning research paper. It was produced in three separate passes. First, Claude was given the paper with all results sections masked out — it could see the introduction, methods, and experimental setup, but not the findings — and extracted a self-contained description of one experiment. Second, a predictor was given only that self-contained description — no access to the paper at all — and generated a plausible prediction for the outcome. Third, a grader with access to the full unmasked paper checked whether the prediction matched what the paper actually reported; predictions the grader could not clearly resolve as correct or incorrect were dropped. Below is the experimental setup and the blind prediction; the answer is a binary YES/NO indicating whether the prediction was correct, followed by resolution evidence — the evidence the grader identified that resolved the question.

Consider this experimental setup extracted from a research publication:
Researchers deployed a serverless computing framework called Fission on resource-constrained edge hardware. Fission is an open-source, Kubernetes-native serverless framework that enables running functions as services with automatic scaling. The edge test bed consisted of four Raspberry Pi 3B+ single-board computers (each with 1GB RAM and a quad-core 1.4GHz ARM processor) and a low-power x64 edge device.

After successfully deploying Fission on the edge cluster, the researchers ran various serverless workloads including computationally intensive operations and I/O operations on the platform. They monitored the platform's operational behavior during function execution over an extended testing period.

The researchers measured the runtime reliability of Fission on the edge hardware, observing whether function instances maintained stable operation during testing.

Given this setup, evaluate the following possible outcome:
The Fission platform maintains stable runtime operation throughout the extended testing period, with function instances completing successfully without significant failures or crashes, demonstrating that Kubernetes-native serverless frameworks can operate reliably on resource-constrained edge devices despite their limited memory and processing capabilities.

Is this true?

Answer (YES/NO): NO